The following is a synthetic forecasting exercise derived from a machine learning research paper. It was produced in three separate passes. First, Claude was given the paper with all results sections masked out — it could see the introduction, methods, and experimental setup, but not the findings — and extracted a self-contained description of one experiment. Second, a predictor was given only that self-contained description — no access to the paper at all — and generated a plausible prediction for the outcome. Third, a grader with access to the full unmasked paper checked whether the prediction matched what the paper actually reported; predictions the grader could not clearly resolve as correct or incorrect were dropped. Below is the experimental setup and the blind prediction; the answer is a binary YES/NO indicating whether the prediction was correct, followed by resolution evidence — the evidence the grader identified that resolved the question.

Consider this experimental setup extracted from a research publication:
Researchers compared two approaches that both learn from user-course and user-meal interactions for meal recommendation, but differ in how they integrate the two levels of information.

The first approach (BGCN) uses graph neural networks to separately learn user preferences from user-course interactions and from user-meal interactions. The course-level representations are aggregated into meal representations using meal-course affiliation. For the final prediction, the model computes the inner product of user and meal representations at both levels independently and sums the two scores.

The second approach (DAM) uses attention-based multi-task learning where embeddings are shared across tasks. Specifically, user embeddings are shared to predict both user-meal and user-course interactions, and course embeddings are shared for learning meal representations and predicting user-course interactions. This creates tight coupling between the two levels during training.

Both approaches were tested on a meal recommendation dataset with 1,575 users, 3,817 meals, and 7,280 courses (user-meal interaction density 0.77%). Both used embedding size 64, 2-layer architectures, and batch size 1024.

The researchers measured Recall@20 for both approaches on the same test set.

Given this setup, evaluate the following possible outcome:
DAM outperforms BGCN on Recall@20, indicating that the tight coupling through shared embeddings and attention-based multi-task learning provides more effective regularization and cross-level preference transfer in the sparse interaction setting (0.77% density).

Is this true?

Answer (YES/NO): NO